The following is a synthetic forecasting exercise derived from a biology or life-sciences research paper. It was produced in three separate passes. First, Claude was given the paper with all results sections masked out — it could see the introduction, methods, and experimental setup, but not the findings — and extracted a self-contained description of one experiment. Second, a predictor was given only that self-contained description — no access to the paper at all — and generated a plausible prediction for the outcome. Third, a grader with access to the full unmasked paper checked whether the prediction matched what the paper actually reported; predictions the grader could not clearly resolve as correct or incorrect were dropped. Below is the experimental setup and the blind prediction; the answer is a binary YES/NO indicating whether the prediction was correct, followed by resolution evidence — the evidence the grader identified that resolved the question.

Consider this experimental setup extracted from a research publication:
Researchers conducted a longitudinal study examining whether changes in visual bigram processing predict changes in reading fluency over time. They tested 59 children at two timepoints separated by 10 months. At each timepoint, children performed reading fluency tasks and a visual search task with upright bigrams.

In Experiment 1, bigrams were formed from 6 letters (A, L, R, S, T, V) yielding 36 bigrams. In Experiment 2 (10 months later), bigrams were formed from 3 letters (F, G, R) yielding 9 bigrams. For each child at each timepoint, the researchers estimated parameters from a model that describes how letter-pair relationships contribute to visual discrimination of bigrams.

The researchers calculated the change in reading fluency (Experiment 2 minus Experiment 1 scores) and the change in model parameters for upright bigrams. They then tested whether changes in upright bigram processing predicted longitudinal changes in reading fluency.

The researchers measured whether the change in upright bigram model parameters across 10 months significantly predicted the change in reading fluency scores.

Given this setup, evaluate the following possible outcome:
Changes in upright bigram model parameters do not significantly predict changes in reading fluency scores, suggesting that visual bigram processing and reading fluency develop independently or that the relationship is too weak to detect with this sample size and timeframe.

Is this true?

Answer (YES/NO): NO